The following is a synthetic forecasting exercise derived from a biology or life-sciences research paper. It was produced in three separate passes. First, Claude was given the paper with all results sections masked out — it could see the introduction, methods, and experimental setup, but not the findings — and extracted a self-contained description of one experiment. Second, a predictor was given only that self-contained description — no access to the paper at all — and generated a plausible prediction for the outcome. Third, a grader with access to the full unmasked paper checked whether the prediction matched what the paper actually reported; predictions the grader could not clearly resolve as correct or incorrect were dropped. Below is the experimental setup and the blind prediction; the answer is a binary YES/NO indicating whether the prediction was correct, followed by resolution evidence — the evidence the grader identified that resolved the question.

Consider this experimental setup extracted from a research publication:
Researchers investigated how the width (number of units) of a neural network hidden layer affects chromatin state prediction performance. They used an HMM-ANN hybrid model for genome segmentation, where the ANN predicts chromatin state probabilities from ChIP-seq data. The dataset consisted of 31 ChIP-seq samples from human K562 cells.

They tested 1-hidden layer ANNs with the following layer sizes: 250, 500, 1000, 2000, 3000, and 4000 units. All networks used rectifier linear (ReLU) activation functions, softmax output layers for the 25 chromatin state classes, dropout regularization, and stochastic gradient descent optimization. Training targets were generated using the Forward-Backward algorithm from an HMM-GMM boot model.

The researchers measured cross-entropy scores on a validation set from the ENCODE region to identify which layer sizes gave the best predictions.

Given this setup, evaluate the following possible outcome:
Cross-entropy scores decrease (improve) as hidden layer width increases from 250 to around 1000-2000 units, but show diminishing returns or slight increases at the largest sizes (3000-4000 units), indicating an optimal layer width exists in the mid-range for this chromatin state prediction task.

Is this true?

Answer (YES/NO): NO